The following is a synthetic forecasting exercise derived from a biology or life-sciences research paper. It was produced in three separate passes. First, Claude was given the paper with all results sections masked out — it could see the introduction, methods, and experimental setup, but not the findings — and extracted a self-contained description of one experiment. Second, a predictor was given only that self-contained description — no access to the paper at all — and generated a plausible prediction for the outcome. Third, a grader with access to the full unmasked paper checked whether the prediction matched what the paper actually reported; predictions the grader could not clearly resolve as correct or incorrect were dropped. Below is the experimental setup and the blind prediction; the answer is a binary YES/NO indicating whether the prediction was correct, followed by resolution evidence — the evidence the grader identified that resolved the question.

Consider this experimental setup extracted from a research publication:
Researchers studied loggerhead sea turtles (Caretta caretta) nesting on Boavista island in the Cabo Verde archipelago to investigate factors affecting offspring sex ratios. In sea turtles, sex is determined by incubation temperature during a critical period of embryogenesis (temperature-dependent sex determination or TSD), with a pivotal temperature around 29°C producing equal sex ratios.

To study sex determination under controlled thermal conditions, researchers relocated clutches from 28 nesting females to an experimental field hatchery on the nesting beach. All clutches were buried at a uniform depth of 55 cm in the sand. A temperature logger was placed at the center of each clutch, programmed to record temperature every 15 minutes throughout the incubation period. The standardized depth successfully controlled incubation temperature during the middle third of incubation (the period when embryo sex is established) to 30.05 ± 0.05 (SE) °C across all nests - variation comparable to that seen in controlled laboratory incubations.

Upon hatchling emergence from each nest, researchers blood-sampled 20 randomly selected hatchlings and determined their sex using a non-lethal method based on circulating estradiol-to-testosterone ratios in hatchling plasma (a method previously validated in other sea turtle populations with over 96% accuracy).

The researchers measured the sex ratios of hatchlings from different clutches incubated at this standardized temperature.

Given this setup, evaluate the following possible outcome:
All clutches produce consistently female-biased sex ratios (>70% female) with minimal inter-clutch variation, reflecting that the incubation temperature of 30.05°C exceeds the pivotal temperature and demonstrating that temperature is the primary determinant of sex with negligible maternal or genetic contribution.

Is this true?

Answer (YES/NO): NO